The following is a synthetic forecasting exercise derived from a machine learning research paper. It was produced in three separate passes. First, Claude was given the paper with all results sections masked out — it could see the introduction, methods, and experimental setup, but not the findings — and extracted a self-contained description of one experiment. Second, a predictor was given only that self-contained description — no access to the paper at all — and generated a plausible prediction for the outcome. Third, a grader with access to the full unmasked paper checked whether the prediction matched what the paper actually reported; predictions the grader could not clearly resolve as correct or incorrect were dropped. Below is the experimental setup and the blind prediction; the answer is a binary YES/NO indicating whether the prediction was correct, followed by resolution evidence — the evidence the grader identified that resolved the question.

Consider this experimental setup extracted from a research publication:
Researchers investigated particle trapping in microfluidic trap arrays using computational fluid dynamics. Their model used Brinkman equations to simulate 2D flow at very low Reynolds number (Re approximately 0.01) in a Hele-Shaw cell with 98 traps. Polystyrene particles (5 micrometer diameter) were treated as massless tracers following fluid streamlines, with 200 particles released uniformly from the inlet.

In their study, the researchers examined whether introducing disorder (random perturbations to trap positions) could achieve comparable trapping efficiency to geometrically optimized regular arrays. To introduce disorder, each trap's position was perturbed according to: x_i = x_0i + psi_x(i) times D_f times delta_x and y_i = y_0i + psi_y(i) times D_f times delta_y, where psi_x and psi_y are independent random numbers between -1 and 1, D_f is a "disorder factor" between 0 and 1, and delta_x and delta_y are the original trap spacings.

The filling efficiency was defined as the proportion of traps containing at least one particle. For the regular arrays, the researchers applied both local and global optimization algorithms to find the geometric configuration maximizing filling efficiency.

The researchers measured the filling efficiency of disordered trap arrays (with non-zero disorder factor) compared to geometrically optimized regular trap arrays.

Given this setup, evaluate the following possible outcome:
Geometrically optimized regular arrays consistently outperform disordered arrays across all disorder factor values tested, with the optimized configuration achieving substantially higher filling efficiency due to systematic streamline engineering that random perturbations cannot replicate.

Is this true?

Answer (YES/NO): NO